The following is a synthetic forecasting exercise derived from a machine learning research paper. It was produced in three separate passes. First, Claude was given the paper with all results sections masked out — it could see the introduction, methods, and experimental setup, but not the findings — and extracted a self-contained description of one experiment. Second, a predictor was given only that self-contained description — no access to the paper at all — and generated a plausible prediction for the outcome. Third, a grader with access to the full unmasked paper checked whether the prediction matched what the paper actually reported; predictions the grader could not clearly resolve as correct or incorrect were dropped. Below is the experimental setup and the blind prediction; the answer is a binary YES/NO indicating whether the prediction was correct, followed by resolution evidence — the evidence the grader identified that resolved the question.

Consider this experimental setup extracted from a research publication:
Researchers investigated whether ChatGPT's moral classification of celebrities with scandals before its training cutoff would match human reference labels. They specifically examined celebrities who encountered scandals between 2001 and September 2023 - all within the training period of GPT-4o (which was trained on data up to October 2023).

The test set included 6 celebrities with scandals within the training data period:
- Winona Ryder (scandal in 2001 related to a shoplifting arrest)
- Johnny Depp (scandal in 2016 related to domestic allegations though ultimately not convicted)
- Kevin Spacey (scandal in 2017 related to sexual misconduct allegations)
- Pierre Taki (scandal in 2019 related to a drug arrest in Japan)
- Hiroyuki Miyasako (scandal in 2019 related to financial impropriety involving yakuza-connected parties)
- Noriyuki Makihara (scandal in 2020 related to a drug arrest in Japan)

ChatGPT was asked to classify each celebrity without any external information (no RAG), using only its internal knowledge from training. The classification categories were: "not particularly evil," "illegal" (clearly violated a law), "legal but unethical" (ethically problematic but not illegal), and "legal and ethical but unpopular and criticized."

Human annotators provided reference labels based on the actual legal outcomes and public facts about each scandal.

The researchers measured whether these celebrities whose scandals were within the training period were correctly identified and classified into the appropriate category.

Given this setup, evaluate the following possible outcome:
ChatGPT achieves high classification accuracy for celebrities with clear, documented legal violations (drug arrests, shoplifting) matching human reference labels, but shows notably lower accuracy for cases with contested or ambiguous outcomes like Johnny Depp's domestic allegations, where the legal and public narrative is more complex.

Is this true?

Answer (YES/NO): NO